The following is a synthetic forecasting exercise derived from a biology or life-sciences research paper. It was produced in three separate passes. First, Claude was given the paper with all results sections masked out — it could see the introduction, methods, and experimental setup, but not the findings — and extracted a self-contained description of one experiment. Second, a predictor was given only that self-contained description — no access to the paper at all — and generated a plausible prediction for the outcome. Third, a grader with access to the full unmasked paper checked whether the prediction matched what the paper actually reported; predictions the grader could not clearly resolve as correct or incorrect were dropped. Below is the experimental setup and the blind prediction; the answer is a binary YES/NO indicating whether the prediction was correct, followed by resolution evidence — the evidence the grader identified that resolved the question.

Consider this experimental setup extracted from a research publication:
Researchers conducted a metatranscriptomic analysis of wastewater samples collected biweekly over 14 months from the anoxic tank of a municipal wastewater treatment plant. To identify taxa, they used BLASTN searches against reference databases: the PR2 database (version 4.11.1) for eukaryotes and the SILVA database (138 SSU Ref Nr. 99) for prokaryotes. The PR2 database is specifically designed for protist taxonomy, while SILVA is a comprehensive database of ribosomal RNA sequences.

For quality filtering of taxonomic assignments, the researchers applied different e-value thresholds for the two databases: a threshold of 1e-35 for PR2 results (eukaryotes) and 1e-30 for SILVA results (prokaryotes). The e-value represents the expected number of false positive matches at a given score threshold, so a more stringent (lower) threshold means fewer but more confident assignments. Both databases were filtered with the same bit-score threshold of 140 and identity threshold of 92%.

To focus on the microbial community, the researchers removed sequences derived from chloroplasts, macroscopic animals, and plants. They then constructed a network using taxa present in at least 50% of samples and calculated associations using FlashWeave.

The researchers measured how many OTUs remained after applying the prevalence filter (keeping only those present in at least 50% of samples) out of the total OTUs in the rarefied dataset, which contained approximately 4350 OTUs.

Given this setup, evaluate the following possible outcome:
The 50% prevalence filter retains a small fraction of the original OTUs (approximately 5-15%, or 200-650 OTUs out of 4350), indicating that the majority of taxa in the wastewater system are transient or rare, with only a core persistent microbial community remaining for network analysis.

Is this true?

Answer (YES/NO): NO